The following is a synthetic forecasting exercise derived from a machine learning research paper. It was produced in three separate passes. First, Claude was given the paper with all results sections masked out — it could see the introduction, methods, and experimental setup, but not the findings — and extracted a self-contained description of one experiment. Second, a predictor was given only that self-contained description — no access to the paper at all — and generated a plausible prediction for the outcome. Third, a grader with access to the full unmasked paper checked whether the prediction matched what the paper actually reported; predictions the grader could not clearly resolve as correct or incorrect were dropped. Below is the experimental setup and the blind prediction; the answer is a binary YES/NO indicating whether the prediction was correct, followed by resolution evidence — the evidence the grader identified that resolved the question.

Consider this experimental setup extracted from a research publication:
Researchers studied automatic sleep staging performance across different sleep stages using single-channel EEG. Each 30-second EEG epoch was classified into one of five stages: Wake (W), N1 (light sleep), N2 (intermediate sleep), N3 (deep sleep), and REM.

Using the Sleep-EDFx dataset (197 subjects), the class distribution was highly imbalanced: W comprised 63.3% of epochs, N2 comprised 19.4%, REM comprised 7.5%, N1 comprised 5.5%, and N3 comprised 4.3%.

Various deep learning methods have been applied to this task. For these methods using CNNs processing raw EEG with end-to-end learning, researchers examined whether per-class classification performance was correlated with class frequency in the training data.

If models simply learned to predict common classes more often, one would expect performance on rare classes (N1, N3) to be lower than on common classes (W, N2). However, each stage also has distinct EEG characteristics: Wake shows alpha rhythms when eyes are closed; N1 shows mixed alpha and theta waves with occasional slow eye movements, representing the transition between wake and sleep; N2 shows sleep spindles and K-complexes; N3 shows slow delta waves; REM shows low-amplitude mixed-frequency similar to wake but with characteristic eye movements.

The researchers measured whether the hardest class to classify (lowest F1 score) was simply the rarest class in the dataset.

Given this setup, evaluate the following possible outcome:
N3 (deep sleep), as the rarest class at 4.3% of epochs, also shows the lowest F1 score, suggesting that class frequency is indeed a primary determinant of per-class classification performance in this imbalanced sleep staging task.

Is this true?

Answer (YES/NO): NO